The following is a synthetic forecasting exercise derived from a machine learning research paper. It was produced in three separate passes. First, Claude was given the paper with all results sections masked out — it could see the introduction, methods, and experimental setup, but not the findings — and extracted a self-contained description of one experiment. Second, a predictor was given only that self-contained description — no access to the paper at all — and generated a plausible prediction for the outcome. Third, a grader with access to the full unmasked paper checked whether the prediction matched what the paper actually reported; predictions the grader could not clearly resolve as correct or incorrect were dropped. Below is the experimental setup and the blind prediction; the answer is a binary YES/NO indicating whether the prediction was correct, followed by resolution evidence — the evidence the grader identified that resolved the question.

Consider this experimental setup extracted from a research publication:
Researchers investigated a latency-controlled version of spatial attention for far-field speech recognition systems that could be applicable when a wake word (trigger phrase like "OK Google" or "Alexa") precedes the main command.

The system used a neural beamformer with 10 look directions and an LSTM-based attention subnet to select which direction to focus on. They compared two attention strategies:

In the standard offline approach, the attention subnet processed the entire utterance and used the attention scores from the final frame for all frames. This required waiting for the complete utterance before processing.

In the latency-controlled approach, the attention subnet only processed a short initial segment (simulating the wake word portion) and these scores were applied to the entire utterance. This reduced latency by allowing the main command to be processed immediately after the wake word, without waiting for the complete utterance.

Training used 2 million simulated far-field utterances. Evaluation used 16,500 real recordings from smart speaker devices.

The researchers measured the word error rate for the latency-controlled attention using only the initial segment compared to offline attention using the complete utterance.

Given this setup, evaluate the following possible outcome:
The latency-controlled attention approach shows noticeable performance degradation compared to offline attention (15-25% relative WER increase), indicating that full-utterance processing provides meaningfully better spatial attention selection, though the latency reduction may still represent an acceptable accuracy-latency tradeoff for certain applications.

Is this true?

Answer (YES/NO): NO